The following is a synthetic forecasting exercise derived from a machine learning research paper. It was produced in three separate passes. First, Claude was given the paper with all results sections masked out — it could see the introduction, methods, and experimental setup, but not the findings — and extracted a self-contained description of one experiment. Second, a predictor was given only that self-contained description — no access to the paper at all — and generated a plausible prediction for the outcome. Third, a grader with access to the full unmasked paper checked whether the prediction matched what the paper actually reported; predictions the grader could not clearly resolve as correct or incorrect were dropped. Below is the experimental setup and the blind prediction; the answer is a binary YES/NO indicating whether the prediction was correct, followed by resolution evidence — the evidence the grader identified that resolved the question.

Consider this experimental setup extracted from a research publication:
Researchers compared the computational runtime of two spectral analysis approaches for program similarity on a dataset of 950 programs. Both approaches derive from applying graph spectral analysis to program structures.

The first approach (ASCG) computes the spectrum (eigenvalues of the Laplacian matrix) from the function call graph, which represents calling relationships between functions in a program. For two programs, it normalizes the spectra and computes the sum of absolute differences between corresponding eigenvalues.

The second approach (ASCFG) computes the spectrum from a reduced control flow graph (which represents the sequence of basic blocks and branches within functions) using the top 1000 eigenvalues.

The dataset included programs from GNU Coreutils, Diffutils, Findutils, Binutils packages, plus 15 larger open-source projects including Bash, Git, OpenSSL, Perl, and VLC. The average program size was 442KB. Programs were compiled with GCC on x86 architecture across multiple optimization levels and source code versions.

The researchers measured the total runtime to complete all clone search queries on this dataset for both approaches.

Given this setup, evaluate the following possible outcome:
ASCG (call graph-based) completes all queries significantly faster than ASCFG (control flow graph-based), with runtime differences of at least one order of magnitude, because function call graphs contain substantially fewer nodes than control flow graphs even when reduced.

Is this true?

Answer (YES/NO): YES